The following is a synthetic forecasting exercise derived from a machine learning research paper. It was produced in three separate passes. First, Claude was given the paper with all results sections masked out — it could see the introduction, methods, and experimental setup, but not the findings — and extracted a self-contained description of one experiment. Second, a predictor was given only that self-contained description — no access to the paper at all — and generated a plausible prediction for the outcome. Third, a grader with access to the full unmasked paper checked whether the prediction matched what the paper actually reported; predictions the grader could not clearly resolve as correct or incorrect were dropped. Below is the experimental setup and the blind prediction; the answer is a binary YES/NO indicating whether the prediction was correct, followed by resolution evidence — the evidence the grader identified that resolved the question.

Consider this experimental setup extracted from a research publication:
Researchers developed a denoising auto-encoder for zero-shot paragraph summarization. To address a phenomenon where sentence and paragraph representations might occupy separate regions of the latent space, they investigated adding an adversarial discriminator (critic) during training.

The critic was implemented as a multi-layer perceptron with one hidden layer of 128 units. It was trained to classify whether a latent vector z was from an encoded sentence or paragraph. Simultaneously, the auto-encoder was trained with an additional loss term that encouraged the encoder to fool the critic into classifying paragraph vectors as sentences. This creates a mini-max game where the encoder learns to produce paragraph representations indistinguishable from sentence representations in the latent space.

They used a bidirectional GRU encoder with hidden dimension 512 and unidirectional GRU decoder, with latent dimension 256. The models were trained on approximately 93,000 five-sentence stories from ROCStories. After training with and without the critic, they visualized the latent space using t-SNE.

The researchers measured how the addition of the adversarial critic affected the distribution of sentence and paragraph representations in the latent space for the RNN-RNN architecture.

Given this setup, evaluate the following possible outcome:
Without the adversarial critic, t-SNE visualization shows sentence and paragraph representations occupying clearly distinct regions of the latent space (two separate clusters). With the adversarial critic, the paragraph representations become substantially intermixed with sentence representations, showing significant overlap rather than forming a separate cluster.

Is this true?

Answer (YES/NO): YES